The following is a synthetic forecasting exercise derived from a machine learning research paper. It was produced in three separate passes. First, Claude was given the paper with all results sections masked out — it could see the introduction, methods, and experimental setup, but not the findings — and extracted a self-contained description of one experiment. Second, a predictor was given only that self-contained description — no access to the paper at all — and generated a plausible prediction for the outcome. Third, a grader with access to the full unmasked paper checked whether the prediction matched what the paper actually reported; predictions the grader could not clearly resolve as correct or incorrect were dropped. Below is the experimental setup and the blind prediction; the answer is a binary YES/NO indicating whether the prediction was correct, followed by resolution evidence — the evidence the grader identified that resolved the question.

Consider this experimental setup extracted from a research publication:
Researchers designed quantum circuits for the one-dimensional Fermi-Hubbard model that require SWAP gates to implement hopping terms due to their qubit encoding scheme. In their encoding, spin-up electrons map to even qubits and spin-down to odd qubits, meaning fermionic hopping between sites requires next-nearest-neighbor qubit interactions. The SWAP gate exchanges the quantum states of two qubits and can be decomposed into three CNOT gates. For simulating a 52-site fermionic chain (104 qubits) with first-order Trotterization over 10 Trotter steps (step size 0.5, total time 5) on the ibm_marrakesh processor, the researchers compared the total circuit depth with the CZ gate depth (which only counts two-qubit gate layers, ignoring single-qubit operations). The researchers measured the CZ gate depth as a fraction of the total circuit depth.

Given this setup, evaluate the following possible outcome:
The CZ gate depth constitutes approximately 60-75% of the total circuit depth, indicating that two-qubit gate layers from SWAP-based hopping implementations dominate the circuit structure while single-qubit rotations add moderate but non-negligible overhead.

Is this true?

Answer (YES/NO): NO